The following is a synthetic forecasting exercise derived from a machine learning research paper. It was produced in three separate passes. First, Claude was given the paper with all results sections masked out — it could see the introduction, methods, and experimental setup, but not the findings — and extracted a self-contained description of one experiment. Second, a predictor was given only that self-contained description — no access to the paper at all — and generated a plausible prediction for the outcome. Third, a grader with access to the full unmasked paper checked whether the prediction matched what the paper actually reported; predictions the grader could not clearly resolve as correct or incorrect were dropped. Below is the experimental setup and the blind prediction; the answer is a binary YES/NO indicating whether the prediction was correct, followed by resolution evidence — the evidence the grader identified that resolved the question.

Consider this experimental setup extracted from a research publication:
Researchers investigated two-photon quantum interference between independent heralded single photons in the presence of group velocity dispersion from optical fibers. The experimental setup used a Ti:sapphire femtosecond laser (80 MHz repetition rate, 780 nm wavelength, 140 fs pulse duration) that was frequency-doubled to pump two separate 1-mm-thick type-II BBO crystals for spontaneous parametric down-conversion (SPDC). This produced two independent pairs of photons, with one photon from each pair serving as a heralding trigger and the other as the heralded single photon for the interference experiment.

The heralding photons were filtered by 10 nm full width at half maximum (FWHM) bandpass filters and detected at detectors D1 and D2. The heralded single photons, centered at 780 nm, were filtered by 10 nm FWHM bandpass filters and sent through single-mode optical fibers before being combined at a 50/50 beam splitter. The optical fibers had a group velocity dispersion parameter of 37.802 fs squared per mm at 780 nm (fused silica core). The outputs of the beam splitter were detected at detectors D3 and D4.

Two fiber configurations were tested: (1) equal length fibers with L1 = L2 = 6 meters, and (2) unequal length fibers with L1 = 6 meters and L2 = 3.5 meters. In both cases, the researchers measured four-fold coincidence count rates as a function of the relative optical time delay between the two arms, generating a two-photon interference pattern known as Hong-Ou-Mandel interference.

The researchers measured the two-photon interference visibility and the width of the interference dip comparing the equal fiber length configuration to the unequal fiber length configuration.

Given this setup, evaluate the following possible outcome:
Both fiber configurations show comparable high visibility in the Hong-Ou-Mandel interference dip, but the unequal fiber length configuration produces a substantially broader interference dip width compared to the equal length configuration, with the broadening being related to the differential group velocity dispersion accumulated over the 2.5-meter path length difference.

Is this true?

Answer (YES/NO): NO